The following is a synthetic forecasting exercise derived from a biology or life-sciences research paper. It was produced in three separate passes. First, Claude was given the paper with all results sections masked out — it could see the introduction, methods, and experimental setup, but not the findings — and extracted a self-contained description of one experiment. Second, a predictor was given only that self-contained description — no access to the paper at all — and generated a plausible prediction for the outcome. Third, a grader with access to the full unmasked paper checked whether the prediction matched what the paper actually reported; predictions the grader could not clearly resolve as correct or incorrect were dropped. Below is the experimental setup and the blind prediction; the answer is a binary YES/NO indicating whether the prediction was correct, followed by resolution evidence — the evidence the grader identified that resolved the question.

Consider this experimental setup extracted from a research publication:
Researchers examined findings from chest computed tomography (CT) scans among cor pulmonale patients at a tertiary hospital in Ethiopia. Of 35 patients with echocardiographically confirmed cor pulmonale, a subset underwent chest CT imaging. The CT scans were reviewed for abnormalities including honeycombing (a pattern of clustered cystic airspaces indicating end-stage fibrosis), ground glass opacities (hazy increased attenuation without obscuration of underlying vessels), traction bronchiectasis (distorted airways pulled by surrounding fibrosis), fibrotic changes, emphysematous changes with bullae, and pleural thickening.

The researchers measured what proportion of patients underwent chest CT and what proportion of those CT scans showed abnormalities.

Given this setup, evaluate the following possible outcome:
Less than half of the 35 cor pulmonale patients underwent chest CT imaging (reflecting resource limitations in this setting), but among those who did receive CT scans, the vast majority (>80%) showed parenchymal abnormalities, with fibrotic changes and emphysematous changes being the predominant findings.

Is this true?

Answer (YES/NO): NO